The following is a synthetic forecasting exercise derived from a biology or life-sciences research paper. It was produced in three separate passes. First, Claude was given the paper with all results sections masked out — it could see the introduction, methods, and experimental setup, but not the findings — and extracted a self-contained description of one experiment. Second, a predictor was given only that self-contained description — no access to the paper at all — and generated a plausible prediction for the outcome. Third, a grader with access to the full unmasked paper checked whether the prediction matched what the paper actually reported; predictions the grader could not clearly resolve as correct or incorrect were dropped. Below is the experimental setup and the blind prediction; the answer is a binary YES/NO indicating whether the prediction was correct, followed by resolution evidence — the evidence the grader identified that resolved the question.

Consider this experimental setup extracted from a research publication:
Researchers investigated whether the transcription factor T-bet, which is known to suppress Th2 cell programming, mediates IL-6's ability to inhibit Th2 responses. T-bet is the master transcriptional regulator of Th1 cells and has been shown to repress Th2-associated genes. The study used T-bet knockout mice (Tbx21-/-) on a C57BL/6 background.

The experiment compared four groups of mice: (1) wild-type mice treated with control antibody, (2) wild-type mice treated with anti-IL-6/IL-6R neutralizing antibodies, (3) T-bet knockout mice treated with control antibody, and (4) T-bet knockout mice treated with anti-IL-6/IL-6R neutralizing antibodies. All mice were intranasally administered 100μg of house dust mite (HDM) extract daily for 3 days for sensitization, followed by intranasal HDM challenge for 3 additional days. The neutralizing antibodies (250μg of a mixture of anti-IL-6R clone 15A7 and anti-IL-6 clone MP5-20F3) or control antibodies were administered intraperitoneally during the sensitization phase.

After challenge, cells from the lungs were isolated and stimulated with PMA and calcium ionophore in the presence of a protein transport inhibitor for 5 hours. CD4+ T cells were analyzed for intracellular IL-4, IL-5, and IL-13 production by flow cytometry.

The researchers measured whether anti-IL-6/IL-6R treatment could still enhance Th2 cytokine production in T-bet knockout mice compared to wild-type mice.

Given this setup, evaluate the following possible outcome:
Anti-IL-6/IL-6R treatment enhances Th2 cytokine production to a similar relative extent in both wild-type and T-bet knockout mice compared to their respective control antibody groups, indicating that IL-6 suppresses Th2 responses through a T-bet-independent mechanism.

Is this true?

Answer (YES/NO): YES